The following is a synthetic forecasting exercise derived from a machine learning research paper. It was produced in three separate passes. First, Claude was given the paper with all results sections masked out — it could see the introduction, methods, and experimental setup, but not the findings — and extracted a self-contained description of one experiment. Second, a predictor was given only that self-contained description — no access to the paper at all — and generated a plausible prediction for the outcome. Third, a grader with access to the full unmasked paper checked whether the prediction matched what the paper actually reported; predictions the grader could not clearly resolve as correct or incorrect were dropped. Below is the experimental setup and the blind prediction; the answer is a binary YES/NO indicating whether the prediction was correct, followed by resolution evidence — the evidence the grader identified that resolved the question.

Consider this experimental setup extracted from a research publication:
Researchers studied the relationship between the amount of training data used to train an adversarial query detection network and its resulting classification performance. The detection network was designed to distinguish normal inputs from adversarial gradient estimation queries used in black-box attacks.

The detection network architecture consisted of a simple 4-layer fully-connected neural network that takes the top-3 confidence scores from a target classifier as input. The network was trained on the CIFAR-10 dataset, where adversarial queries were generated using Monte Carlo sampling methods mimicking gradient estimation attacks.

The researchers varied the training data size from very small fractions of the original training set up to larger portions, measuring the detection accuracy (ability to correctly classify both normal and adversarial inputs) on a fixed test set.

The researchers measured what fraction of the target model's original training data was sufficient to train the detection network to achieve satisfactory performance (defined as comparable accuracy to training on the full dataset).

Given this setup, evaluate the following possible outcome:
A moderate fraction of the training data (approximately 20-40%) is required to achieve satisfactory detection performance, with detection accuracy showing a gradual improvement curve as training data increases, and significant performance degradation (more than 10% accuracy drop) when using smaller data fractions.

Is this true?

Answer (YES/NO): NO